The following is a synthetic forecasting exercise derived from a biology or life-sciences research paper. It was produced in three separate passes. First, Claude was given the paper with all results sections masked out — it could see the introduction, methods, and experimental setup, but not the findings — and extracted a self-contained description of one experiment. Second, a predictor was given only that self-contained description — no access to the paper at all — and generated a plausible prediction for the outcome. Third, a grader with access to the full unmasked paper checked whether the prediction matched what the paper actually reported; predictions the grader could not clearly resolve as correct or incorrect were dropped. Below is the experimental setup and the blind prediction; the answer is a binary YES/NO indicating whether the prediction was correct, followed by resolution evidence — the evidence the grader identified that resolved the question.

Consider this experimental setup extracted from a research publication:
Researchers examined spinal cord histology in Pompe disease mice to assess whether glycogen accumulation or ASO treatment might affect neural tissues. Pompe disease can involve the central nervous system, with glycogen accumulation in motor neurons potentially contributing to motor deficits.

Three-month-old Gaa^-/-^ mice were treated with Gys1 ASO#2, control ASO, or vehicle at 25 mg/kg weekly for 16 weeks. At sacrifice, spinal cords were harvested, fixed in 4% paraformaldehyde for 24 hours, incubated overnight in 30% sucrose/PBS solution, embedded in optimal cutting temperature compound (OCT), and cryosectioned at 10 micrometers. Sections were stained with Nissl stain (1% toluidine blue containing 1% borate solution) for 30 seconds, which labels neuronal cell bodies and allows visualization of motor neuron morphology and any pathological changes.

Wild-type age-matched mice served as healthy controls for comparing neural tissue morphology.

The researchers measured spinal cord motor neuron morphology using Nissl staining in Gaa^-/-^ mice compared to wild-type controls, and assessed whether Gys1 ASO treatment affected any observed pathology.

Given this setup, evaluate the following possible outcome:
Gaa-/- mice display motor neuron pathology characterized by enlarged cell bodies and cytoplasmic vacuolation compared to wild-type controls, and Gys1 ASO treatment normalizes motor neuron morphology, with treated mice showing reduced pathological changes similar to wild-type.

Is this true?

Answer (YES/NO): NO